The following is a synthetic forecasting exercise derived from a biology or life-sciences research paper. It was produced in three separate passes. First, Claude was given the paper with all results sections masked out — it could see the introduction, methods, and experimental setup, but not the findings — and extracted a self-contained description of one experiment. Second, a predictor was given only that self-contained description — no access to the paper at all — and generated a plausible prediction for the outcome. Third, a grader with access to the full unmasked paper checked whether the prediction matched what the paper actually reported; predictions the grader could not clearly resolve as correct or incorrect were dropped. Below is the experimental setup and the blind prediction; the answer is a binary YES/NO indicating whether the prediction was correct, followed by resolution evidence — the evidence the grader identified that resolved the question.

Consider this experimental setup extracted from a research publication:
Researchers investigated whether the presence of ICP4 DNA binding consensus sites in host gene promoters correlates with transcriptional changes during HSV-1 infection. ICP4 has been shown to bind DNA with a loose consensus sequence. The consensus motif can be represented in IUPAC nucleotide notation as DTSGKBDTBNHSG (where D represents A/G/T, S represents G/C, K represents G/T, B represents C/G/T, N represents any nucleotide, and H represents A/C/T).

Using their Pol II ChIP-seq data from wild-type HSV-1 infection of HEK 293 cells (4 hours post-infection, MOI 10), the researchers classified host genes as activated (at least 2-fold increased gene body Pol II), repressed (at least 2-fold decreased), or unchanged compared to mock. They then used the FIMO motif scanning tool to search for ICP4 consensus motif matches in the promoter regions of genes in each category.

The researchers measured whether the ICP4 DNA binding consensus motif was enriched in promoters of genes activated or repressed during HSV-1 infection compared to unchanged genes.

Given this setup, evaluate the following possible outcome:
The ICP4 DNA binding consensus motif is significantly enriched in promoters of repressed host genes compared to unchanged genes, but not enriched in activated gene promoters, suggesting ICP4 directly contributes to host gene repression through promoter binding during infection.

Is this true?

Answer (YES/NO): NO